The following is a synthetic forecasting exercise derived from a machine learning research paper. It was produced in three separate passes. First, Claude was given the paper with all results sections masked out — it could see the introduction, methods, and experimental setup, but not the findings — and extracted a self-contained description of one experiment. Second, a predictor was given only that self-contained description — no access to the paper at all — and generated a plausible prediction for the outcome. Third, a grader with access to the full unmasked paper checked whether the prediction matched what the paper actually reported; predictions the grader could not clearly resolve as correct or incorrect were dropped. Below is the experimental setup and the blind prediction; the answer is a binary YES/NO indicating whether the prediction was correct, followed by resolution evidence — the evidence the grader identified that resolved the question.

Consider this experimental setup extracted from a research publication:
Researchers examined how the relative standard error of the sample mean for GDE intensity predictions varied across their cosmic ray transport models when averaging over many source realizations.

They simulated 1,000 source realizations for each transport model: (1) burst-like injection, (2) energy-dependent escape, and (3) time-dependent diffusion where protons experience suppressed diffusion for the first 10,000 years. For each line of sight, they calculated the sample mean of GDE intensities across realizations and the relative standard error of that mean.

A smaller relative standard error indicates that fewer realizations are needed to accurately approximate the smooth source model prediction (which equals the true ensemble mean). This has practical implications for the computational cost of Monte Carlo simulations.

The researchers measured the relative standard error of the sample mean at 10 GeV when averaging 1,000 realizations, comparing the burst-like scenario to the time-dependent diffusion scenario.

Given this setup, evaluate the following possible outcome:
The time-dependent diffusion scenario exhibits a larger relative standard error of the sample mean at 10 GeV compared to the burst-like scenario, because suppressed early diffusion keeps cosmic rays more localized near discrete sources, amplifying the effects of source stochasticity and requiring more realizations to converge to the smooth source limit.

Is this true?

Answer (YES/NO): YES